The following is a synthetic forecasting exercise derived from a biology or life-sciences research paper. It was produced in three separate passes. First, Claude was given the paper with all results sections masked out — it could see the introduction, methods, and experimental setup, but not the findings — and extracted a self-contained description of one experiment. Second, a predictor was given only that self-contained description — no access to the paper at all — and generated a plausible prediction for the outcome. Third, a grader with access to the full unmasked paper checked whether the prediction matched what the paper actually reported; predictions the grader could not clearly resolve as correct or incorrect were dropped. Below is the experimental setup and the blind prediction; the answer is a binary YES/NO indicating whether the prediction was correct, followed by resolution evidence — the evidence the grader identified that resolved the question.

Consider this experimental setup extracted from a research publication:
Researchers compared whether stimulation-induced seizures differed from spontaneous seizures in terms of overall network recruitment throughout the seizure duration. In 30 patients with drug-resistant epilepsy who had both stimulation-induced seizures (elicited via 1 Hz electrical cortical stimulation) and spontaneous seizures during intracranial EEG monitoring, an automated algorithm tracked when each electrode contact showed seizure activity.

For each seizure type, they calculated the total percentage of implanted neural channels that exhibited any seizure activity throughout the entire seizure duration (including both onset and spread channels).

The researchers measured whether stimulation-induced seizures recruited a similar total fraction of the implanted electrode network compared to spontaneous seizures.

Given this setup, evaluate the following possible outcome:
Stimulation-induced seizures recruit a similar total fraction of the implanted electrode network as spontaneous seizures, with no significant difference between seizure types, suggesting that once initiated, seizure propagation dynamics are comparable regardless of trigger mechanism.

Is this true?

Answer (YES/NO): NO